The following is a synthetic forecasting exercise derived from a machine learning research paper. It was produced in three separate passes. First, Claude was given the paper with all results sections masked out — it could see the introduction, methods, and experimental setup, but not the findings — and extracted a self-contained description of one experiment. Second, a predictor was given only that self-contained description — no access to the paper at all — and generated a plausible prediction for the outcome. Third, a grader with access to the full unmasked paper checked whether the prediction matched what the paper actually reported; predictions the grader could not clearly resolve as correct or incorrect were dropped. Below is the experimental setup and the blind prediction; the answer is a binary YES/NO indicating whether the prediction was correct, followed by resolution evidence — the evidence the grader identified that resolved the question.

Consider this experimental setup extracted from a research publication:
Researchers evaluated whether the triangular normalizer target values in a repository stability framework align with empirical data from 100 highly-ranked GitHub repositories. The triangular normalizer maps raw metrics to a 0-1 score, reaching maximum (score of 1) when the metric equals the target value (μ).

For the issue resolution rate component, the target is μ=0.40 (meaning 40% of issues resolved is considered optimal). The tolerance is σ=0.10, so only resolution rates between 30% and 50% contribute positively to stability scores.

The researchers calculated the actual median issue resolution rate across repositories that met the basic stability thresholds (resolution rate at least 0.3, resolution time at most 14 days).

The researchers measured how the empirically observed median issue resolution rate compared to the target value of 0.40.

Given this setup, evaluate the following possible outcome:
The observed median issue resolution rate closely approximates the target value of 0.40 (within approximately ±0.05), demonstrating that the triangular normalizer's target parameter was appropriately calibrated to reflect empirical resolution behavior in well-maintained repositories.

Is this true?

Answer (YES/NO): NO